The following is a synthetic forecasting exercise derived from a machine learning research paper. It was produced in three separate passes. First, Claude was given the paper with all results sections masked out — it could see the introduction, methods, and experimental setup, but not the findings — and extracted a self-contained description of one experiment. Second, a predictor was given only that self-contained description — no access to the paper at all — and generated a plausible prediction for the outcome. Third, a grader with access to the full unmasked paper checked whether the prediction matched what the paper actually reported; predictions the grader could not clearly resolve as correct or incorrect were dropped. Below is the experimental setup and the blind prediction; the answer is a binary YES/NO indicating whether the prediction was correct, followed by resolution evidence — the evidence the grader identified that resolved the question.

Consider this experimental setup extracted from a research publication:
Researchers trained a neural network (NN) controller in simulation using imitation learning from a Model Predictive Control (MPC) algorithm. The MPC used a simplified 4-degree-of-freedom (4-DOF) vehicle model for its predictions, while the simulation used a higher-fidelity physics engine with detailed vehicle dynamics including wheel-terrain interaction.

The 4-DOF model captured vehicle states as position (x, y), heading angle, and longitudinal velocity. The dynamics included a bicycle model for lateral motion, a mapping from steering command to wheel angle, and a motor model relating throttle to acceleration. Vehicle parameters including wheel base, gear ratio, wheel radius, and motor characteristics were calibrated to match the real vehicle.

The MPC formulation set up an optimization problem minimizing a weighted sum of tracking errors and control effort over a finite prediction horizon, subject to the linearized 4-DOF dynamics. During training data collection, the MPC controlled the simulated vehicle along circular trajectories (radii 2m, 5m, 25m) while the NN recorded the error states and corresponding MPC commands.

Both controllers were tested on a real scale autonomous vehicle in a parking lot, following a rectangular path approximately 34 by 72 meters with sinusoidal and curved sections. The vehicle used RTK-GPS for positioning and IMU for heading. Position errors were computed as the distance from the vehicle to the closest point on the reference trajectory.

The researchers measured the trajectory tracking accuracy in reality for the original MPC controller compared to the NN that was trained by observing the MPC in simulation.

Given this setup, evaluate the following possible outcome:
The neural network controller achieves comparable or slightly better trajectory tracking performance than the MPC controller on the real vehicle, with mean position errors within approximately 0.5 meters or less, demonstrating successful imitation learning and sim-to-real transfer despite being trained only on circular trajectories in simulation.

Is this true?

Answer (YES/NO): NO